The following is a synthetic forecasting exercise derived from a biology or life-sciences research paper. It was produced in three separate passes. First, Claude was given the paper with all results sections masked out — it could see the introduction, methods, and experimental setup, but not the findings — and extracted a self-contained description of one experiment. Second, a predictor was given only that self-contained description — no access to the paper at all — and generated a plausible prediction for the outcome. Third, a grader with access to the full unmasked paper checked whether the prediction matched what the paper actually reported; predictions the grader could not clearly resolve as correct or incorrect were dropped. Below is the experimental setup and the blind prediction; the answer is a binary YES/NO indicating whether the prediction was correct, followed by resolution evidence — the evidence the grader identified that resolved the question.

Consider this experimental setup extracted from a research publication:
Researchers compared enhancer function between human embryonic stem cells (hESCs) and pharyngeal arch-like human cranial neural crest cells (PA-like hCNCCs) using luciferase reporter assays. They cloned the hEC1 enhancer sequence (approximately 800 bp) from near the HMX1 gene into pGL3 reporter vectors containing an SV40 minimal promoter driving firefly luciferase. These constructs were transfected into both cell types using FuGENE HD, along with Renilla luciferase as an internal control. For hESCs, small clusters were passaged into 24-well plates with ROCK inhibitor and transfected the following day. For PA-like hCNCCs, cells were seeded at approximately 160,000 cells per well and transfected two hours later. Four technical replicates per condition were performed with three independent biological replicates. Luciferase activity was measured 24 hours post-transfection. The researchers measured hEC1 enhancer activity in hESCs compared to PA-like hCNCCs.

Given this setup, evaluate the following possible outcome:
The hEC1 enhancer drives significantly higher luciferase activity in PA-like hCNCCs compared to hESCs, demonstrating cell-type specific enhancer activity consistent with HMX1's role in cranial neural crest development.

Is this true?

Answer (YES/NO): YES